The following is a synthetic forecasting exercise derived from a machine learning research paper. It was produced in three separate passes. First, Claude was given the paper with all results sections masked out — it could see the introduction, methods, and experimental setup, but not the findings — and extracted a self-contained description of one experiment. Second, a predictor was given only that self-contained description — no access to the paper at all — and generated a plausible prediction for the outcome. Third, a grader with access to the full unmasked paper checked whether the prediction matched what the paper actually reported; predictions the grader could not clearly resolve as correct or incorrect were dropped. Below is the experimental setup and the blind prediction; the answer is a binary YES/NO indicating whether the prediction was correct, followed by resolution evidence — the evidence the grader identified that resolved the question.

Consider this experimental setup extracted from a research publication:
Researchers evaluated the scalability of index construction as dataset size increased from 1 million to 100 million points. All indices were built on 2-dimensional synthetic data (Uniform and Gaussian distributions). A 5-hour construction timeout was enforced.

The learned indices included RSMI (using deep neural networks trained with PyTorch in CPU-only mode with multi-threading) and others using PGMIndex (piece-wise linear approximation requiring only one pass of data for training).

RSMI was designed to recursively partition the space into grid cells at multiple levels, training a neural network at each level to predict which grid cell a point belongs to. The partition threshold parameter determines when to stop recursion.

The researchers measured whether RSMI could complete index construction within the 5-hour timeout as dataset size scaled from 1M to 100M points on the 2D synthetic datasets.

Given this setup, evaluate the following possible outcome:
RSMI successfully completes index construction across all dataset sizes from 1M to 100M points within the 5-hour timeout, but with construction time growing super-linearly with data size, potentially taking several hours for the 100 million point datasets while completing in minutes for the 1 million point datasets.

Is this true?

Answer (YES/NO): NO